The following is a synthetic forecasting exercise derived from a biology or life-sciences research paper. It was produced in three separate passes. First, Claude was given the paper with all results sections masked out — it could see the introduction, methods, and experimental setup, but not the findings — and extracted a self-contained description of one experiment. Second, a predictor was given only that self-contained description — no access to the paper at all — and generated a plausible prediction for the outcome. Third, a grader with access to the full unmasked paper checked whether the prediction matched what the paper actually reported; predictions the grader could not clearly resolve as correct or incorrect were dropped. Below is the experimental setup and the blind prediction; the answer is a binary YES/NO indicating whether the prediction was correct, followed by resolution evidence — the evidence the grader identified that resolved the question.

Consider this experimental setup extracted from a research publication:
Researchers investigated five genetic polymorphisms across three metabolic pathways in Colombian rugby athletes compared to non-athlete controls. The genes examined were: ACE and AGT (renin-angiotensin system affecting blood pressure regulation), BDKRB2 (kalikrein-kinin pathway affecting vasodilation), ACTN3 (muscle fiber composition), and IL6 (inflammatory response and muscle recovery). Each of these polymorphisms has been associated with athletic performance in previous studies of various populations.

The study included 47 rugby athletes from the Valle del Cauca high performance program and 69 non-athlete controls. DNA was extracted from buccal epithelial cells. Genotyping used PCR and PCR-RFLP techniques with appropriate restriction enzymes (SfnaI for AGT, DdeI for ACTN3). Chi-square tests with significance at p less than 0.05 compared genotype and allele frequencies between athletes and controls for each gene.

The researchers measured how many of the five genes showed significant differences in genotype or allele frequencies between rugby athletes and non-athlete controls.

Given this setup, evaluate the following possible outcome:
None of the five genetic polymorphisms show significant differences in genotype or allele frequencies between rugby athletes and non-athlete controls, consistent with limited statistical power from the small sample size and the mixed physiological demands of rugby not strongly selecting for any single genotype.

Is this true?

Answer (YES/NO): NO